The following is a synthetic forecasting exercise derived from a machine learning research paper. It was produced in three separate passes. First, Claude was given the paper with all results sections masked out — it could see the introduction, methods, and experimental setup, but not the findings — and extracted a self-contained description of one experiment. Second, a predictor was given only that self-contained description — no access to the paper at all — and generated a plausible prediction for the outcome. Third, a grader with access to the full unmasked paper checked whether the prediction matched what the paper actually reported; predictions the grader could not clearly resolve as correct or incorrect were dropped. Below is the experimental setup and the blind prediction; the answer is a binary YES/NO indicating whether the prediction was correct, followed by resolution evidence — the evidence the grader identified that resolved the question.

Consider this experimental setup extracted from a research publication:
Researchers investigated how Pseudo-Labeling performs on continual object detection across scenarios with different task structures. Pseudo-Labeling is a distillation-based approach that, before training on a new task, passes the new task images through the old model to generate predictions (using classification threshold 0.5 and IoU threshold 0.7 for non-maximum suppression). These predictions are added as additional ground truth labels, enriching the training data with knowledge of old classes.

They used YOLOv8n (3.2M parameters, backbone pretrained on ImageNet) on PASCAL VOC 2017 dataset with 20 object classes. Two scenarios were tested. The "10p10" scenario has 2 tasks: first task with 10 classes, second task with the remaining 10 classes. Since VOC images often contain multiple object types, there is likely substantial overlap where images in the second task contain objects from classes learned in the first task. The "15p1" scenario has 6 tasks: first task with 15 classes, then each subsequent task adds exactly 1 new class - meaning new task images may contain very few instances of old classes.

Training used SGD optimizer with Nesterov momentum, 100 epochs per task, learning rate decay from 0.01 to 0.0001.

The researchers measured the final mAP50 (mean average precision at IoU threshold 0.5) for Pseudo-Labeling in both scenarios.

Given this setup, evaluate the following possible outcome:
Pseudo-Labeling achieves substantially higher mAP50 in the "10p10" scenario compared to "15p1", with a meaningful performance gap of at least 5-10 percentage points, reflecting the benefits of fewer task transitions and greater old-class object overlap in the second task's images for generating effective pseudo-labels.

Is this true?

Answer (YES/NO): YES